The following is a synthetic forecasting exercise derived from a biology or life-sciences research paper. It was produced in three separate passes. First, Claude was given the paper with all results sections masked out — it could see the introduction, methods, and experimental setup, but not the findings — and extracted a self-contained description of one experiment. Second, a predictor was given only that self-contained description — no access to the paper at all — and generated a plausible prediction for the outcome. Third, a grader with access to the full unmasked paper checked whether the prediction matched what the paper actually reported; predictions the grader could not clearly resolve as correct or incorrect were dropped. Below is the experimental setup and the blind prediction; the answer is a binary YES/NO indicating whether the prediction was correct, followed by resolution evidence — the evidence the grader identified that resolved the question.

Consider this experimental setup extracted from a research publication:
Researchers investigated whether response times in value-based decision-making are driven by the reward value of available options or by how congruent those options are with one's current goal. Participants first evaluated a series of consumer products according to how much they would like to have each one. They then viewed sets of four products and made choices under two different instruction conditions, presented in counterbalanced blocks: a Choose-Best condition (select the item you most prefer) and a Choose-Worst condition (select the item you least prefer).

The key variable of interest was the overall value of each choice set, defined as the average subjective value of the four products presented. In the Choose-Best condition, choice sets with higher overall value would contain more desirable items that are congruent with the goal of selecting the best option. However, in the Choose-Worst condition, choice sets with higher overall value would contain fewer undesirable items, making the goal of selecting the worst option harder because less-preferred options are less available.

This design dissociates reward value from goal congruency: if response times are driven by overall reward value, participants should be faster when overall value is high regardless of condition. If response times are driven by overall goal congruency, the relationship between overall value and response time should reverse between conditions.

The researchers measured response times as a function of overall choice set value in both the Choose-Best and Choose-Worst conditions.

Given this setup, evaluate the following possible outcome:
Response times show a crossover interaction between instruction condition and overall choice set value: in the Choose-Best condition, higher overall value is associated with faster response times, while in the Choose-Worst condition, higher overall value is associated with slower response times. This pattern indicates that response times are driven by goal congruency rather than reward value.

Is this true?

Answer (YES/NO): YES